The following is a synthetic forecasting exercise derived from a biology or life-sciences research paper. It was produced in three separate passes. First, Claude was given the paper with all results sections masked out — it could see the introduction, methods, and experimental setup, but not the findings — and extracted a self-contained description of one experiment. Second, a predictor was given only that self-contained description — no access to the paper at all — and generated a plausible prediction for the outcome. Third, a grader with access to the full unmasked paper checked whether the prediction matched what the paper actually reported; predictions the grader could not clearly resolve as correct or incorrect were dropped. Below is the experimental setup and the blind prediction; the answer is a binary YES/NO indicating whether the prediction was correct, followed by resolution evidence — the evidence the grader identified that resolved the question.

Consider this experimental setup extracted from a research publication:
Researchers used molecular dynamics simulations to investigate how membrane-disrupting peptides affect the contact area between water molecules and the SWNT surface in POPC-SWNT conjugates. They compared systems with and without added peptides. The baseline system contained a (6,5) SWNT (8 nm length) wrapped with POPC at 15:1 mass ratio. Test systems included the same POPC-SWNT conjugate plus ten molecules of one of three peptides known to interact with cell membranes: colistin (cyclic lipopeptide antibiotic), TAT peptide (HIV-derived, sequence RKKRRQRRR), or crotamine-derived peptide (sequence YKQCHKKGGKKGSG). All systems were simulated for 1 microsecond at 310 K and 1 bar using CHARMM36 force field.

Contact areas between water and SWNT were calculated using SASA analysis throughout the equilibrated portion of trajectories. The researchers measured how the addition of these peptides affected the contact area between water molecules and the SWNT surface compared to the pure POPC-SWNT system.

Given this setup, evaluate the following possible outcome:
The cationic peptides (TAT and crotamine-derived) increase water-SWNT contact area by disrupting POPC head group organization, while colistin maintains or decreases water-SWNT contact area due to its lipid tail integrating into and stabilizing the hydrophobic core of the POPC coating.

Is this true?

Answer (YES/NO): NO